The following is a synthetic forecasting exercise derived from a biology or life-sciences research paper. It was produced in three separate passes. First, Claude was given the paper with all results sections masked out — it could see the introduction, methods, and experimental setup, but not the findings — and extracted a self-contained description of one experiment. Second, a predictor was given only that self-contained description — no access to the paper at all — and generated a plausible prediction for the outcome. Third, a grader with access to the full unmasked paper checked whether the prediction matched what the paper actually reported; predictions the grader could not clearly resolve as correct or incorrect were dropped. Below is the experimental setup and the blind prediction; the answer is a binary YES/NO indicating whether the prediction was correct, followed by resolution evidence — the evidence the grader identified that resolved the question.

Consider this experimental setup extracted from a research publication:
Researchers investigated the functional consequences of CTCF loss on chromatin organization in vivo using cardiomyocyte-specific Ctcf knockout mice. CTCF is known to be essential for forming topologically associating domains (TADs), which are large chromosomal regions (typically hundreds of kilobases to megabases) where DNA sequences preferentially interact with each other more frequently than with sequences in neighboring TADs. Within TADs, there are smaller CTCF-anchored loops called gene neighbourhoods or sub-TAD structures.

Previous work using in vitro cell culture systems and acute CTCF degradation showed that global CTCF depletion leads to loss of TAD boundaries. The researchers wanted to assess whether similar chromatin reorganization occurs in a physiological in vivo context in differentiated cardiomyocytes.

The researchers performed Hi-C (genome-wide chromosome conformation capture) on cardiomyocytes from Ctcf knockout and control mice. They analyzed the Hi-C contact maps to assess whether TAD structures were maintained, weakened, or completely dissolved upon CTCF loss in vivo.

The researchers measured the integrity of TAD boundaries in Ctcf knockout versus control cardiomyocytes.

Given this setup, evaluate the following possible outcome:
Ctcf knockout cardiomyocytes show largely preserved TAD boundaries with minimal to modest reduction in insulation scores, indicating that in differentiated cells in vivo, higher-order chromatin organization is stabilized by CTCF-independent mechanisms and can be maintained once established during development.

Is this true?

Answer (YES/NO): NO